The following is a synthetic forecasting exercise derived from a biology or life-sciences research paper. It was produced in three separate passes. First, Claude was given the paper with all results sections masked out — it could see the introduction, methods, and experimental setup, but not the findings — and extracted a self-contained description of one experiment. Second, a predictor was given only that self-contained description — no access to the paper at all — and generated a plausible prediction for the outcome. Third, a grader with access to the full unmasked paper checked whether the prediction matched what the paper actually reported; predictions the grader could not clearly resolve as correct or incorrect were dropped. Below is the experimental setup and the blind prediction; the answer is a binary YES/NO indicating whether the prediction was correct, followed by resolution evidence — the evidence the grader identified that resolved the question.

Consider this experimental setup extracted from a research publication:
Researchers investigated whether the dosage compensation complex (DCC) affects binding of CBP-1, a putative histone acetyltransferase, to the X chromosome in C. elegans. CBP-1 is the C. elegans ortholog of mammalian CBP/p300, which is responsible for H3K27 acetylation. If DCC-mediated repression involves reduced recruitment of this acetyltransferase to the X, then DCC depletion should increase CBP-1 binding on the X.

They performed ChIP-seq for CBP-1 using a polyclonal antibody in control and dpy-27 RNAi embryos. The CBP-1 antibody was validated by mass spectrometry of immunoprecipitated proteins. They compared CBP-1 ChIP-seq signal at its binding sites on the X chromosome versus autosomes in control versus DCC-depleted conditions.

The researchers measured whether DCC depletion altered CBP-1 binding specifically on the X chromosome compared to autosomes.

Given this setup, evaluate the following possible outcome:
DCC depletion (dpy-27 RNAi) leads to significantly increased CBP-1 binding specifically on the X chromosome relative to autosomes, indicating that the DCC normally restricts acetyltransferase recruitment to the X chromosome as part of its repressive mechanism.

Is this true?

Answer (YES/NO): NO